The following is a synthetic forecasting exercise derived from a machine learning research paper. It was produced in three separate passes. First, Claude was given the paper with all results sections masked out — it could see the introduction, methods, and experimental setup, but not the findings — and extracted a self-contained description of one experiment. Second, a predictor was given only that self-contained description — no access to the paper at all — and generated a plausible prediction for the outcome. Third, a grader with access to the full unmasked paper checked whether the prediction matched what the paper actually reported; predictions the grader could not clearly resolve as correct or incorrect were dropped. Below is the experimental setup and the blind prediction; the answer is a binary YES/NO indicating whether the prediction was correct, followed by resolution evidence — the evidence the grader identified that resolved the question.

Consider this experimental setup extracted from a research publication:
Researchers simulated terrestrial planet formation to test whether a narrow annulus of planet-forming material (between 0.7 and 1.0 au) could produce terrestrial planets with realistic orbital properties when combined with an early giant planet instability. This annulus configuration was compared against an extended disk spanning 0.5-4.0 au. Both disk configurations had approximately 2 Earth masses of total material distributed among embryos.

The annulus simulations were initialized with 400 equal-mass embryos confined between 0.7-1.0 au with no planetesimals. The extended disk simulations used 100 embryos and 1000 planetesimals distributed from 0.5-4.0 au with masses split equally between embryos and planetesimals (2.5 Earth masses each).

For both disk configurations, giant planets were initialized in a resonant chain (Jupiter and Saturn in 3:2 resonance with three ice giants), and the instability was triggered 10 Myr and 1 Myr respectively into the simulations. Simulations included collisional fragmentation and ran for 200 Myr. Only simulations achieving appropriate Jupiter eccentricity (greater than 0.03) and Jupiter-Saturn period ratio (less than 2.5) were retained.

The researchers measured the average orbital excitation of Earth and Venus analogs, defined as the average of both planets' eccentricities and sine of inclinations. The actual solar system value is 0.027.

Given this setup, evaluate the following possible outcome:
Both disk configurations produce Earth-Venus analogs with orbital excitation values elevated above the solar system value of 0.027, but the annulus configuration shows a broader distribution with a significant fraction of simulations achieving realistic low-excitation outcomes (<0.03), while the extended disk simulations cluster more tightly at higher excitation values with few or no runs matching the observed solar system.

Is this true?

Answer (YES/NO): NO